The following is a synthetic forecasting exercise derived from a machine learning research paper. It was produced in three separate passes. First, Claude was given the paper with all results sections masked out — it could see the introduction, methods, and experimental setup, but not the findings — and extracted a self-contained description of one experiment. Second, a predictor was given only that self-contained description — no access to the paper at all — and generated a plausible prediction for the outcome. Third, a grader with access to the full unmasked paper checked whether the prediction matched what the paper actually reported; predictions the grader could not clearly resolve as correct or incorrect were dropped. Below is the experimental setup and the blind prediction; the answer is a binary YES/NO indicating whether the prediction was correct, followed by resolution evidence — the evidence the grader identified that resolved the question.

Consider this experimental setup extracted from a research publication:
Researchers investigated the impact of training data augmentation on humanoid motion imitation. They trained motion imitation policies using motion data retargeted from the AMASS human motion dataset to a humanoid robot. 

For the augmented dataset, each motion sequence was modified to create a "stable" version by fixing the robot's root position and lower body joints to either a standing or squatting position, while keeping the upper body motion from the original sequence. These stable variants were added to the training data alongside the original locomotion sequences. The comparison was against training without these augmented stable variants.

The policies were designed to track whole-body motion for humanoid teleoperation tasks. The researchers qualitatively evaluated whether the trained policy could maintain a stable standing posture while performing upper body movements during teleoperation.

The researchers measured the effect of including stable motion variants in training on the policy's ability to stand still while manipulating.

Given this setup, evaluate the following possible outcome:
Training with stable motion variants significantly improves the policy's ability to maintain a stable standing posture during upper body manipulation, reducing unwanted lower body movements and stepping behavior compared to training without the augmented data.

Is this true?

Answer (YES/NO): YES